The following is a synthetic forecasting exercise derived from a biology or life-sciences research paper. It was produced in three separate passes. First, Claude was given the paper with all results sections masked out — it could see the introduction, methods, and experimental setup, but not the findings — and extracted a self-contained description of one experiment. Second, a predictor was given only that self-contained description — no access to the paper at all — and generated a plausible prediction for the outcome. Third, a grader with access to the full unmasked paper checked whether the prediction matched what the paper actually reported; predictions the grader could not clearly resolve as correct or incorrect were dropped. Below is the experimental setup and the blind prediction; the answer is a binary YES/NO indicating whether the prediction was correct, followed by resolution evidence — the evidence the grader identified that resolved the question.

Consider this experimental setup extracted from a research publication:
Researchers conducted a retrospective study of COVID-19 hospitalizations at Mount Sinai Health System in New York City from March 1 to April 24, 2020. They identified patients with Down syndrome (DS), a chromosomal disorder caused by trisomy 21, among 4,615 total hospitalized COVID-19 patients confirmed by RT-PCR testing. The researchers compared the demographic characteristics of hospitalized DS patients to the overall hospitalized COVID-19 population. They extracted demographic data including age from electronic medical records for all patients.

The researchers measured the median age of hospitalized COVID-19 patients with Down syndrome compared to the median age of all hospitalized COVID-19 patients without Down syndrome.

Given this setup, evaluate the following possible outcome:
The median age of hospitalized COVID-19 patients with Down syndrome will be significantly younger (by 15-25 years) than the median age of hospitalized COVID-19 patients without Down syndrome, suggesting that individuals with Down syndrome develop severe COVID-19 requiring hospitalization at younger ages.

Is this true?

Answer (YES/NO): NO